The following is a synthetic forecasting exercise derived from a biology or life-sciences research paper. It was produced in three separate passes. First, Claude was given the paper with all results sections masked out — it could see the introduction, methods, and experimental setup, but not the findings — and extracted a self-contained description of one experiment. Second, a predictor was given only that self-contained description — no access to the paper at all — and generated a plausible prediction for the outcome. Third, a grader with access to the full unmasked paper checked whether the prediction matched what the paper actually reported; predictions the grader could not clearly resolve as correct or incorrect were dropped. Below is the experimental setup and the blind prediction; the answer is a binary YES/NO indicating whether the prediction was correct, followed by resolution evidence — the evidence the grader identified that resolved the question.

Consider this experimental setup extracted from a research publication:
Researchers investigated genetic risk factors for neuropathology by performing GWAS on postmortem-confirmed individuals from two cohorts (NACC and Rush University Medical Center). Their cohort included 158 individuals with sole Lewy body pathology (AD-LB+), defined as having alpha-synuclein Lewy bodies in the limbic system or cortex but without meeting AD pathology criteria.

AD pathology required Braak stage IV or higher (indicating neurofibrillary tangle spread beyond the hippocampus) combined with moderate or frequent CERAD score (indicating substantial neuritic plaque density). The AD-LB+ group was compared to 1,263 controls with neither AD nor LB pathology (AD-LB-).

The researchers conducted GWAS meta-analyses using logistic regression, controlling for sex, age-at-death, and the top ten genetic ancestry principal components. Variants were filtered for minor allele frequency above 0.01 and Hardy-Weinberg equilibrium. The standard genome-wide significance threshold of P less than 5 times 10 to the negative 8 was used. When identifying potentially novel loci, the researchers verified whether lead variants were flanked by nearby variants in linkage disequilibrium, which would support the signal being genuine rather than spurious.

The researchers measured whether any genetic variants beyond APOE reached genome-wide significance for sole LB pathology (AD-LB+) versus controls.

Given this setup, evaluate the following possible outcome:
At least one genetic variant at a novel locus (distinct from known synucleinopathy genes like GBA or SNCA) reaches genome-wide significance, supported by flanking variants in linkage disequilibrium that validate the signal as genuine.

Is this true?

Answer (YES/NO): NO